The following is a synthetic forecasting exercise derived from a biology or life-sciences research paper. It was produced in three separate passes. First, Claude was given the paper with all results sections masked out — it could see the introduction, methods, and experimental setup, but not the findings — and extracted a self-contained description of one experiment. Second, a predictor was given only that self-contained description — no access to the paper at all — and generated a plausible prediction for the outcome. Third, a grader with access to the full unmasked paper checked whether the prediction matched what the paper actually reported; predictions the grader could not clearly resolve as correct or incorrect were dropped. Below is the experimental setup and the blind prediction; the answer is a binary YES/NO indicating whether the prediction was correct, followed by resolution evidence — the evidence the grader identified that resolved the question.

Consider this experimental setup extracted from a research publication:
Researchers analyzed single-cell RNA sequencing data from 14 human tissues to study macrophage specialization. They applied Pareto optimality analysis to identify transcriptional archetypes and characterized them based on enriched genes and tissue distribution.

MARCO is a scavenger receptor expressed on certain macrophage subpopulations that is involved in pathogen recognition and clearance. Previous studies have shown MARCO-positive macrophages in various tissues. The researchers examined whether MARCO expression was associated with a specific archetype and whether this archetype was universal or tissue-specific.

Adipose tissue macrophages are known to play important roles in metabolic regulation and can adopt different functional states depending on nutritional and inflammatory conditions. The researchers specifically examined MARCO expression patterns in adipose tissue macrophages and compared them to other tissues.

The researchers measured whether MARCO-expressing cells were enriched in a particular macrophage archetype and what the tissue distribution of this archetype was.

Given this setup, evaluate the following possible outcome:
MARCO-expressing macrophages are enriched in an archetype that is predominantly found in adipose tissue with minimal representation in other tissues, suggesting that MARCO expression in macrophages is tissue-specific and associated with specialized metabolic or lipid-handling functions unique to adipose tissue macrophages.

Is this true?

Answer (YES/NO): NO